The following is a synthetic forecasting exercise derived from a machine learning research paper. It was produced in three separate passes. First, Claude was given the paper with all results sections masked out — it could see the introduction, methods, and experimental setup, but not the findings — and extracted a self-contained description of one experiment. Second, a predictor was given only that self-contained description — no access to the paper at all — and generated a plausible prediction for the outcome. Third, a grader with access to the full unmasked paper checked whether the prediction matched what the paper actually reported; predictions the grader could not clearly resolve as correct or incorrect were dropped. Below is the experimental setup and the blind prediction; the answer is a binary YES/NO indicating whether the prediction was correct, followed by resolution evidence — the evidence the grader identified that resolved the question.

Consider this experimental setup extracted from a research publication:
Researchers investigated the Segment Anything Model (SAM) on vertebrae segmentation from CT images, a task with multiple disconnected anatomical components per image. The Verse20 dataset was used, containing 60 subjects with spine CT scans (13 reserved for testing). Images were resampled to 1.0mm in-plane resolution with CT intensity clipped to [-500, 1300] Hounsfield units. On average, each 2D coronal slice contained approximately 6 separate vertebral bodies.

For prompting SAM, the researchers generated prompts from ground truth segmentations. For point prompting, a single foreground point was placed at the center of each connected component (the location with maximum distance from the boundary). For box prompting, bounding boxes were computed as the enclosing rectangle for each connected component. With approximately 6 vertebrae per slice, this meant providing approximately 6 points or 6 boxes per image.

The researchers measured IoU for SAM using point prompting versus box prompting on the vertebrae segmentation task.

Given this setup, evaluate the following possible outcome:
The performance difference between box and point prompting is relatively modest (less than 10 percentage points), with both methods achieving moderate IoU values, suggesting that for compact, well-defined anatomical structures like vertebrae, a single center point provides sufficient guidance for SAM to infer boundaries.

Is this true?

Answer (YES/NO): NO